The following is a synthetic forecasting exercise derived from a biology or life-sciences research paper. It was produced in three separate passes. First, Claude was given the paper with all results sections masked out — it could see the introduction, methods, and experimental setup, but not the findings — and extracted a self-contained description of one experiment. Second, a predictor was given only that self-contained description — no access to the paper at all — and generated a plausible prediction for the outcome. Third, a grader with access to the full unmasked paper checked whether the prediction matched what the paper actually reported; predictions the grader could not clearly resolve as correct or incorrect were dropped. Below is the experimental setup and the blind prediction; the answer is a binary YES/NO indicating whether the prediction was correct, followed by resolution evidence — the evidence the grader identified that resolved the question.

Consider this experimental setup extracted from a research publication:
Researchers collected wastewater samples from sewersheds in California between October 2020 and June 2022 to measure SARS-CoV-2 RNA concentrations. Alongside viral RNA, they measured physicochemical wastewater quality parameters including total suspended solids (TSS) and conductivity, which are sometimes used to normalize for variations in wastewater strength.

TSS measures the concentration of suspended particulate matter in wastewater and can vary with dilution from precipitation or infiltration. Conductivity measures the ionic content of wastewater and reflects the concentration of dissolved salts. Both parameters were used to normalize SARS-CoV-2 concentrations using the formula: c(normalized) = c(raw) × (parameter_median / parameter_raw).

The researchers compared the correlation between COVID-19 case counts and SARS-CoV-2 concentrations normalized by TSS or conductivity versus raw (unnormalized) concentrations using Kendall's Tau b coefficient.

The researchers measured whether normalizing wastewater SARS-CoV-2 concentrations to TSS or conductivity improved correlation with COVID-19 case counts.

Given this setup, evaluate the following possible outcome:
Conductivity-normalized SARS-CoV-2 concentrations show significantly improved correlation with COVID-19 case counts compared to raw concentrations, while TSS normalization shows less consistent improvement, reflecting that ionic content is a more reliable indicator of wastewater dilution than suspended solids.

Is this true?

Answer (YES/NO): NO